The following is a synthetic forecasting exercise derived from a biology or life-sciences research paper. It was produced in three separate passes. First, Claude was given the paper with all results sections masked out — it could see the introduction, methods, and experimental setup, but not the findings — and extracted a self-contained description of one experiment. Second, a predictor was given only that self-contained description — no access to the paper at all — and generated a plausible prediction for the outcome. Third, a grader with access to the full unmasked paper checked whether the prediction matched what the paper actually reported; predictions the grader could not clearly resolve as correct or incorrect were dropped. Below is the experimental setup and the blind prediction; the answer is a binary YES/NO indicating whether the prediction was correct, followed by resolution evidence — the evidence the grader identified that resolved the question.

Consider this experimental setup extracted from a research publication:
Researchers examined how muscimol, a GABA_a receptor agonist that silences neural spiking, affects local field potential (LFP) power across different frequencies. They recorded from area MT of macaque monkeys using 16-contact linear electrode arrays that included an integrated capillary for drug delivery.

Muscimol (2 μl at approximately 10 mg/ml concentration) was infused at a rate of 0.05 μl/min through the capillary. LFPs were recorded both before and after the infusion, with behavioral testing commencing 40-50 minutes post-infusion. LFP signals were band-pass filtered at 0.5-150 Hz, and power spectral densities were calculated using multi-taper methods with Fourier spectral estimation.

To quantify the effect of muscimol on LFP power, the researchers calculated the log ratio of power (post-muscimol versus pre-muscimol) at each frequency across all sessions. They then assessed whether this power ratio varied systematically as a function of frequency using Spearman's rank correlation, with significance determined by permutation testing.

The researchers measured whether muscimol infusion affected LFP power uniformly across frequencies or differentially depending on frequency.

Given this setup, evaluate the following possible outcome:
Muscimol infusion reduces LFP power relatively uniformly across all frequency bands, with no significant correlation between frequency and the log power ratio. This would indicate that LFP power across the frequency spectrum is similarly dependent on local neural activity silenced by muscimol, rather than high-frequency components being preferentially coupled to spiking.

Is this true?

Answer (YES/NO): YES